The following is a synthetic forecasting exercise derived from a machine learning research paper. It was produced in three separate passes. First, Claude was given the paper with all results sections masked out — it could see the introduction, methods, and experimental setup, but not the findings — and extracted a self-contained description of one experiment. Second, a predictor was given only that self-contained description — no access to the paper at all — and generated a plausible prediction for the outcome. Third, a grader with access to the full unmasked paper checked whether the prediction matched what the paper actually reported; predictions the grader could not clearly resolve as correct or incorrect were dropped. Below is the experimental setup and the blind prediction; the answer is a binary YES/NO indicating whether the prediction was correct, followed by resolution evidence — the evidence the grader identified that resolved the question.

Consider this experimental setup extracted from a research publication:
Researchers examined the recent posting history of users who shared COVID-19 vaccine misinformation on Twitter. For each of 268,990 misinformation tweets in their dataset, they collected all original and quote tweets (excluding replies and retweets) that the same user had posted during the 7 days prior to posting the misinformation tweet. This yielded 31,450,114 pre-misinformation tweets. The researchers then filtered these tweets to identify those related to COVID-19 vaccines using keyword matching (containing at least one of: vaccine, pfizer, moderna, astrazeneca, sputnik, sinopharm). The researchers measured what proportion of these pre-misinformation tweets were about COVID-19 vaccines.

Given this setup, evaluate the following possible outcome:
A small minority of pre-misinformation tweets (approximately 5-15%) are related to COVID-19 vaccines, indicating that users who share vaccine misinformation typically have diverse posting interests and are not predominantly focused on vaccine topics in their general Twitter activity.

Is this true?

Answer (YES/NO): YES